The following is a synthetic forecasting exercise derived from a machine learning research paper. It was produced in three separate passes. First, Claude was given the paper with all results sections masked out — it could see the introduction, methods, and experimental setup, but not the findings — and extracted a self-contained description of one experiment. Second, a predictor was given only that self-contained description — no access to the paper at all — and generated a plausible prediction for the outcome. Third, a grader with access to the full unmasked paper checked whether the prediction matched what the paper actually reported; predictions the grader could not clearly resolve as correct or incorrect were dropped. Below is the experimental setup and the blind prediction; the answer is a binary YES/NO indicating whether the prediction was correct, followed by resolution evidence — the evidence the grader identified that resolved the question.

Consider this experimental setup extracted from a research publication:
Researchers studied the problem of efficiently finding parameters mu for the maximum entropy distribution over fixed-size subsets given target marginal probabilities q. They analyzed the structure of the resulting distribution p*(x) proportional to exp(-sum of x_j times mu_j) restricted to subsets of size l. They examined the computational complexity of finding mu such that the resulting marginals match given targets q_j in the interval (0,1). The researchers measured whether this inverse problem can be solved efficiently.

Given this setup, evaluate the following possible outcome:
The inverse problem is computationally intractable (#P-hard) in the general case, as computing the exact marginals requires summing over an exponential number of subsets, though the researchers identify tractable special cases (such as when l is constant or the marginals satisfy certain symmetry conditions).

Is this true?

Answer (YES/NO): NO